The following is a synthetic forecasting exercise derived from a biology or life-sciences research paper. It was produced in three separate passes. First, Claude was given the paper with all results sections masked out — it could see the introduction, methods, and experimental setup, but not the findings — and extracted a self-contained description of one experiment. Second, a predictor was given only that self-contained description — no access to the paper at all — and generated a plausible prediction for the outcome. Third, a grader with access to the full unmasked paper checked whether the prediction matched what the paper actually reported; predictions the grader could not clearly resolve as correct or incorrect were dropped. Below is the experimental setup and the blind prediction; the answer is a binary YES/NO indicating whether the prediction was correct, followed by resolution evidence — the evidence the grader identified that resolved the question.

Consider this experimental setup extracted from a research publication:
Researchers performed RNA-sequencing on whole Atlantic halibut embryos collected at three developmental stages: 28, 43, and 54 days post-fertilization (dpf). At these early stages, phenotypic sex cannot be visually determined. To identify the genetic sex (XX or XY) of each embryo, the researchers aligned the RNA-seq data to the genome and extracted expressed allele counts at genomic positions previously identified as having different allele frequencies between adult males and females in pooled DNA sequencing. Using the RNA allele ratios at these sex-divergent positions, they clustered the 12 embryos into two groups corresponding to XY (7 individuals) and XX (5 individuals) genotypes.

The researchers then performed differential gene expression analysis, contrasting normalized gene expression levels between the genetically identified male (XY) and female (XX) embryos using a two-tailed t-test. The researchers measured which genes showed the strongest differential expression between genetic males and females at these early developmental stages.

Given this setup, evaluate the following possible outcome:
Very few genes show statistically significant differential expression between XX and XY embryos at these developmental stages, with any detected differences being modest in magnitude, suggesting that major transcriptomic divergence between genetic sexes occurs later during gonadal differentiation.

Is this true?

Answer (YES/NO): NO